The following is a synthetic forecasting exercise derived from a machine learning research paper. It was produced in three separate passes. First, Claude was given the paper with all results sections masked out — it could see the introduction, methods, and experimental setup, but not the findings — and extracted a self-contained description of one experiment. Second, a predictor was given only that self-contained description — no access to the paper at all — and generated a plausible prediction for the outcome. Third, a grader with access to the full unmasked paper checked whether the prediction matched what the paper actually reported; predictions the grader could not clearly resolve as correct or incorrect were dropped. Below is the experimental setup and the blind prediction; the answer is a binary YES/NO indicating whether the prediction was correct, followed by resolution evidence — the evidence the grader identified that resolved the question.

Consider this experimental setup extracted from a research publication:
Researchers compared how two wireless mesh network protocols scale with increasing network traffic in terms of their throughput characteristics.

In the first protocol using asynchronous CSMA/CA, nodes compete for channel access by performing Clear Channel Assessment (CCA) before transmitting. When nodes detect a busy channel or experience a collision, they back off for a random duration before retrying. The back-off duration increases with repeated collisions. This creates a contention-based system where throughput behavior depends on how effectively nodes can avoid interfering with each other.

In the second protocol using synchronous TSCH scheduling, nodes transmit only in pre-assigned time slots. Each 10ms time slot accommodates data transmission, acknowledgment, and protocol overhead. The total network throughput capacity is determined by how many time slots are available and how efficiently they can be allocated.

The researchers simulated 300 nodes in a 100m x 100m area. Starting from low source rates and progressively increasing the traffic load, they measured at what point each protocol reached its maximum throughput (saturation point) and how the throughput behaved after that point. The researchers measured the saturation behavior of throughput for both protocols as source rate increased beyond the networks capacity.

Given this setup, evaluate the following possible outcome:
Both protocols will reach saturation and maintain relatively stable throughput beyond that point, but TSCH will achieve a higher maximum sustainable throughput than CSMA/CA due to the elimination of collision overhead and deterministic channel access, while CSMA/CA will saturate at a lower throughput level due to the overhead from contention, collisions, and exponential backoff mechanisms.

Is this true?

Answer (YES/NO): NO